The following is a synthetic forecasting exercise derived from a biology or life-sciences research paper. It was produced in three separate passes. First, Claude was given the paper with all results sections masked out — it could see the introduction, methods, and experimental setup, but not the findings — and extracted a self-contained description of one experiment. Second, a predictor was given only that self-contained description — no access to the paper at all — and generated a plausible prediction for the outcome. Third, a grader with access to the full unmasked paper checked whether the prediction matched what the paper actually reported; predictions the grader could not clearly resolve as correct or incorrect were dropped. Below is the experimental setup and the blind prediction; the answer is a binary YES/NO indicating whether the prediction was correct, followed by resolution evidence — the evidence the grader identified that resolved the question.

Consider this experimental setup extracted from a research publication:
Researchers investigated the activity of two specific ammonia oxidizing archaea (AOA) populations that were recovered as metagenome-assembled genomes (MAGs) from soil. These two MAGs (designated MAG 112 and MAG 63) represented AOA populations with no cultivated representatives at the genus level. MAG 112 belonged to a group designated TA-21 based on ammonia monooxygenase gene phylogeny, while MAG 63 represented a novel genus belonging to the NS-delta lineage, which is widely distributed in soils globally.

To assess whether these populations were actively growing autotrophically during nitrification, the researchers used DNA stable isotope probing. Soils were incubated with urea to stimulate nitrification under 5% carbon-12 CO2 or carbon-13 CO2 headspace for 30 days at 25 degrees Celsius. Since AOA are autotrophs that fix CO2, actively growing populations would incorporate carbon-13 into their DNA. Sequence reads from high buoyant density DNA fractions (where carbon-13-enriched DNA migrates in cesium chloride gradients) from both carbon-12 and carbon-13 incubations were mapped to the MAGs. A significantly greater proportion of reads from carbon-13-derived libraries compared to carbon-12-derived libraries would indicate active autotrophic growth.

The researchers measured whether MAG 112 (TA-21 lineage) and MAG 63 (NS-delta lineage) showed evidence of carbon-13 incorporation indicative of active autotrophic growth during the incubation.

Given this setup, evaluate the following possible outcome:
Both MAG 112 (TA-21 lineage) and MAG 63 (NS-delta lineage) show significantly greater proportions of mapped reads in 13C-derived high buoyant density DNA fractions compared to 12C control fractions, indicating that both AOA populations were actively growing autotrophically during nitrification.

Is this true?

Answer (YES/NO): NO